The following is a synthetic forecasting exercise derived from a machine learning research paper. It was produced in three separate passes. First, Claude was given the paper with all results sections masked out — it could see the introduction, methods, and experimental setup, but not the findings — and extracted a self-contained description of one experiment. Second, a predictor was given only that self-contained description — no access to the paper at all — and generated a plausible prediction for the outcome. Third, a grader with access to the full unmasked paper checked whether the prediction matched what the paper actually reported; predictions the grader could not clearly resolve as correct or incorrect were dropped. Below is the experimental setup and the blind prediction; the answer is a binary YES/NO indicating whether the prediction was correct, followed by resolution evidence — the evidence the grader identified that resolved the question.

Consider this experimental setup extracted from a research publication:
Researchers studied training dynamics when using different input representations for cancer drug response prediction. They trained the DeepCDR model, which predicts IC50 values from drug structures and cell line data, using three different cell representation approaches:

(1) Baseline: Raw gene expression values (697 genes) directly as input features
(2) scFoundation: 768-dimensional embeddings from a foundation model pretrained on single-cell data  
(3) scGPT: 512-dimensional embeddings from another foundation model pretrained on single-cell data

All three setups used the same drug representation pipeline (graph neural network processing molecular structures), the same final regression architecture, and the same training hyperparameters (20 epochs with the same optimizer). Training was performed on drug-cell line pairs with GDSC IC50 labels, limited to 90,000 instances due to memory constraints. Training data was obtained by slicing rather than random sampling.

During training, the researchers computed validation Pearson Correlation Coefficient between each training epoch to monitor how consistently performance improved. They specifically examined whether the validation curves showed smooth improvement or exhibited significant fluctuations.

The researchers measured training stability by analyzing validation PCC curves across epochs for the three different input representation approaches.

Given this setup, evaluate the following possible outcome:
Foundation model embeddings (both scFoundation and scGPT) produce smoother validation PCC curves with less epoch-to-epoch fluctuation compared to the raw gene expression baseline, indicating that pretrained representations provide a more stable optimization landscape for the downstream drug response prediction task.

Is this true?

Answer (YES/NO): NO